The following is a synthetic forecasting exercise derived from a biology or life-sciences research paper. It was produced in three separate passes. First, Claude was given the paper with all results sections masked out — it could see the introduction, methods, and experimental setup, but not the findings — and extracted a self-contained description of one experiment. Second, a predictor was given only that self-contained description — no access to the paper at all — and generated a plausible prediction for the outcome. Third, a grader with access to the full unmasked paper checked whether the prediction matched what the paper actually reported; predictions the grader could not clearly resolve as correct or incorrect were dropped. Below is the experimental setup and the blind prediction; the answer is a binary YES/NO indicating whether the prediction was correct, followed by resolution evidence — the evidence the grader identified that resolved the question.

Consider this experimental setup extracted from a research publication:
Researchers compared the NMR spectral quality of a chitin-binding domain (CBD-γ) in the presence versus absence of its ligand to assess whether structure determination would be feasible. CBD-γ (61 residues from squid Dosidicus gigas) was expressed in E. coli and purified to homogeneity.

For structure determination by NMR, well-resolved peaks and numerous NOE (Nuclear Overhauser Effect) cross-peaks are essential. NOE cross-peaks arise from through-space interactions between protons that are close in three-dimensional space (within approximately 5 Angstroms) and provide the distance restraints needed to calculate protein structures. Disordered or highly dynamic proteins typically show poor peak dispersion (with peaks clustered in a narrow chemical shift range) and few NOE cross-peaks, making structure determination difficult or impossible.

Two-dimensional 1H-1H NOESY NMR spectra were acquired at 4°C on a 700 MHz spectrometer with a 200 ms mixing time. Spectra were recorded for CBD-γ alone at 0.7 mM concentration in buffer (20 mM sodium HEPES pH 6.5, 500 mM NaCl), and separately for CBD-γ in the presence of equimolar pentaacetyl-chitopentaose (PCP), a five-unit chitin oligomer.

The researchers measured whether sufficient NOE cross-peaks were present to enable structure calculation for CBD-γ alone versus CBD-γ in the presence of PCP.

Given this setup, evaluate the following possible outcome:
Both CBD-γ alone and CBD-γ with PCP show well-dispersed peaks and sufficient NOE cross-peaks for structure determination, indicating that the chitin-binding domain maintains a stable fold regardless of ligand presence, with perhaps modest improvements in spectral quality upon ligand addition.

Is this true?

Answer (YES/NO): NO